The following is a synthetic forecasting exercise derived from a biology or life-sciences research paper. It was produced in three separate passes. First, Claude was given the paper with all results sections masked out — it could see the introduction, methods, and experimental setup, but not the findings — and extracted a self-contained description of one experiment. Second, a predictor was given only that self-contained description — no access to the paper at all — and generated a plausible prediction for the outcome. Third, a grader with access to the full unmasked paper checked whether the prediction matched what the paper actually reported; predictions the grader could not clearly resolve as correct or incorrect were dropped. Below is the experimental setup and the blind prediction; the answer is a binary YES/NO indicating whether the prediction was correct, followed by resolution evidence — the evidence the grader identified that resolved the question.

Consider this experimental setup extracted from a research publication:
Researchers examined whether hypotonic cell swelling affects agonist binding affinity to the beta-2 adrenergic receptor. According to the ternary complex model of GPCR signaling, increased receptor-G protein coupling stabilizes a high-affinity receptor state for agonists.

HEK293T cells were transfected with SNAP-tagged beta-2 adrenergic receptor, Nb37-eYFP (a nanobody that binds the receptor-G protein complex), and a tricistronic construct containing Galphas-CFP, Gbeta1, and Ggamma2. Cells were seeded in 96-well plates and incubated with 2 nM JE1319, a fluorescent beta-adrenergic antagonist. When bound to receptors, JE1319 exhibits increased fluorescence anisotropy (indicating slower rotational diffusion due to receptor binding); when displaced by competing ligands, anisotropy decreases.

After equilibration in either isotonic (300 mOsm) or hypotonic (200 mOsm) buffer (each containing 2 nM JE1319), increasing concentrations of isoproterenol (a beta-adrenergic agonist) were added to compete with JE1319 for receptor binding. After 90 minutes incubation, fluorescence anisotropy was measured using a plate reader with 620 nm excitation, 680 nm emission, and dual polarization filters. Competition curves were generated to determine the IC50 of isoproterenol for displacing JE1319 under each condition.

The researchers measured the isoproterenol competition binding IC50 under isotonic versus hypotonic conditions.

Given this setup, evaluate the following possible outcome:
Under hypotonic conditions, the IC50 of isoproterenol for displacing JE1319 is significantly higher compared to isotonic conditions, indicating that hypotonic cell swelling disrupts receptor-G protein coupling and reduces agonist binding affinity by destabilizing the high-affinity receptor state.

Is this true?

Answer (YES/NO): NO